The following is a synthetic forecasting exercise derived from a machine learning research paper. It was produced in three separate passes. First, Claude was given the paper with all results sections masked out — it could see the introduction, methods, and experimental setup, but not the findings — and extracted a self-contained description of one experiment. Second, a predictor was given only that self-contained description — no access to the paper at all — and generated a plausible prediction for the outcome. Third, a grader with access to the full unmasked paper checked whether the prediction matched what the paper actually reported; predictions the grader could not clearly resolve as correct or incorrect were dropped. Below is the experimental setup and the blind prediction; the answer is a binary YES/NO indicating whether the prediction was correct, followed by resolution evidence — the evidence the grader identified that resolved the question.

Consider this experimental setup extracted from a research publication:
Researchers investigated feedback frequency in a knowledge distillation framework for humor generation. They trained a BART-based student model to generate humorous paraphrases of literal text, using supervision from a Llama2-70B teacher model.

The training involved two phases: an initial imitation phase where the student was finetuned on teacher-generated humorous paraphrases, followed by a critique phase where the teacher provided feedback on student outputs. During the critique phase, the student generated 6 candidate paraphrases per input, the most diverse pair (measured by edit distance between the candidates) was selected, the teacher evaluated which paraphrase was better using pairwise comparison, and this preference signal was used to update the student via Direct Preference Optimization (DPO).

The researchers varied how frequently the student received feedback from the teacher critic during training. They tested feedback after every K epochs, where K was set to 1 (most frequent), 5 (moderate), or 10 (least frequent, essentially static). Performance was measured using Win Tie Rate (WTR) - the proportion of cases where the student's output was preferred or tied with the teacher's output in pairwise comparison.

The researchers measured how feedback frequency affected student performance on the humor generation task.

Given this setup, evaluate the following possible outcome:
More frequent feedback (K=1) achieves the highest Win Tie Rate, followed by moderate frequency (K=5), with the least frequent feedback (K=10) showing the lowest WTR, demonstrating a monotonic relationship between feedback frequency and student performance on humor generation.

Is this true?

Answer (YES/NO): YES